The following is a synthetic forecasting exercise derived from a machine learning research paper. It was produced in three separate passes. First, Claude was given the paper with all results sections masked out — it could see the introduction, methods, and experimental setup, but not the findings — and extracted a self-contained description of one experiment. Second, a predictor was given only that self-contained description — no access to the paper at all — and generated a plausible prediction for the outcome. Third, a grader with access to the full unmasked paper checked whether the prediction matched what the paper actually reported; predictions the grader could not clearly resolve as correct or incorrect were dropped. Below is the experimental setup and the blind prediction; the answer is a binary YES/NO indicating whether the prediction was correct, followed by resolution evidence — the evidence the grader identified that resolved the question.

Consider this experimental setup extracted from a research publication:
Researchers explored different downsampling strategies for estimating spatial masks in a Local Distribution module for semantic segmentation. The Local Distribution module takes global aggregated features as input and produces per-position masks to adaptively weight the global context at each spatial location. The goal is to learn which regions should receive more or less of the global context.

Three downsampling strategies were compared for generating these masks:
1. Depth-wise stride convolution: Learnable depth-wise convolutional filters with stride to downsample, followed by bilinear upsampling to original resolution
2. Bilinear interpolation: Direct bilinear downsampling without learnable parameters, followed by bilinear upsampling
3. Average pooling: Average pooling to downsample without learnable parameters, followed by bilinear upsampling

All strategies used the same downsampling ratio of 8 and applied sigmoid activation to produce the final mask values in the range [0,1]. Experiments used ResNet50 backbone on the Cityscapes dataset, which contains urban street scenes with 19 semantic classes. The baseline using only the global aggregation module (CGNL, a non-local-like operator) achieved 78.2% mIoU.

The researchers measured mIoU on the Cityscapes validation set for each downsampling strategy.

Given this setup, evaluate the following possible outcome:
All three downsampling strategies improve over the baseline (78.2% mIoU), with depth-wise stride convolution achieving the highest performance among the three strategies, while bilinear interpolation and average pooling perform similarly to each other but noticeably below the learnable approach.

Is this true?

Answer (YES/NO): NO